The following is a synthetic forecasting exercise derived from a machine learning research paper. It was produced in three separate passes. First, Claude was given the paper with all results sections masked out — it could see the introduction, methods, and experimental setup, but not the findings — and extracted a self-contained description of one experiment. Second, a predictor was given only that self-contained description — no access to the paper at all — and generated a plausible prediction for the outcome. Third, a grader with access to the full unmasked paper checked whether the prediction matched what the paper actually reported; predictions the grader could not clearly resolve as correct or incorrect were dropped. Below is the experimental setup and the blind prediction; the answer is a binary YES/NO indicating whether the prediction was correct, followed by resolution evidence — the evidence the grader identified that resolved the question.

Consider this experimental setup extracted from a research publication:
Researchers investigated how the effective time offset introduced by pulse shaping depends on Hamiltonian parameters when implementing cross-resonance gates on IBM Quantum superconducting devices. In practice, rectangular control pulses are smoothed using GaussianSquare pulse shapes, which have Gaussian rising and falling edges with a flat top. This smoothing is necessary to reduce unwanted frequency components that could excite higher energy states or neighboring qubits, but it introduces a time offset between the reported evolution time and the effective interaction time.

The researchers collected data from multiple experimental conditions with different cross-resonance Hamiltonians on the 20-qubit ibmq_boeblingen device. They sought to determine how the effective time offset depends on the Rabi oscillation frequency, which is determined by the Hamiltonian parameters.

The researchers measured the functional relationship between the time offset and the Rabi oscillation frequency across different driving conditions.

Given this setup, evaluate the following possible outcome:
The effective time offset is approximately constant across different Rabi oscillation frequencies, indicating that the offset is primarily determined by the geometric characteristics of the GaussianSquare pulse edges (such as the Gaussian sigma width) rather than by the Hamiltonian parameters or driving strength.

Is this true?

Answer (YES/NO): NO